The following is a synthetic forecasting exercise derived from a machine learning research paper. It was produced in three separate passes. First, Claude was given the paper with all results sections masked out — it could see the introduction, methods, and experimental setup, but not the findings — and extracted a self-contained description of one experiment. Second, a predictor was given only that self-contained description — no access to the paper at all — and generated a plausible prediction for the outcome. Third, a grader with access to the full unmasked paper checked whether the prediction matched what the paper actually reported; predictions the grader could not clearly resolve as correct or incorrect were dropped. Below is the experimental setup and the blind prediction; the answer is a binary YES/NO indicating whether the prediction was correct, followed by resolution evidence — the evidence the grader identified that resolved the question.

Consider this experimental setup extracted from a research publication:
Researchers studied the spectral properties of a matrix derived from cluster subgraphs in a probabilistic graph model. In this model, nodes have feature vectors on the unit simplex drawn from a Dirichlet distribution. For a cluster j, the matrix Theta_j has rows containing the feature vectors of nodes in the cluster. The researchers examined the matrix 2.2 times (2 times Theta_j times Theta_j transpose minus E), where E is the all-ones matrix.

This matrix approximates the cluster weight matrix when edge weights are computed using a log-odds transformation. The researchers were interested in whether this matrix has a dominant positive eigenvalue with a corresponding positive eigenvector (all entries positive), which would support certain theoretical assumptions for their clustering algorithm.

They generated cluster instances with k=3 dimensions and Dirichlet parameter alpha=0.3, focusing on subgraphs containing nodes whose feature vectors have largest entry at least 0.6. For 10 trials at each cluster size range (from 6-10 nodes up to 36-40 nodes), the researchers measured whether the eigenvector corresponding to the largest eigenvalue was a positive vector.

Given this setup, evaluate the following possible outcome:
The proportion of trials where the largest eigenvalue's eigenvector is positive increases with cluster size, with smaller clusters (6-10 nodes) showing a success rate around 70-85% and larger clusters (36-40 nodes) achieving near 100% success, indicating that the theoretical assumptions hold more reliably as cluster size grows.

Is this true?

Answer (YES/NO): NO